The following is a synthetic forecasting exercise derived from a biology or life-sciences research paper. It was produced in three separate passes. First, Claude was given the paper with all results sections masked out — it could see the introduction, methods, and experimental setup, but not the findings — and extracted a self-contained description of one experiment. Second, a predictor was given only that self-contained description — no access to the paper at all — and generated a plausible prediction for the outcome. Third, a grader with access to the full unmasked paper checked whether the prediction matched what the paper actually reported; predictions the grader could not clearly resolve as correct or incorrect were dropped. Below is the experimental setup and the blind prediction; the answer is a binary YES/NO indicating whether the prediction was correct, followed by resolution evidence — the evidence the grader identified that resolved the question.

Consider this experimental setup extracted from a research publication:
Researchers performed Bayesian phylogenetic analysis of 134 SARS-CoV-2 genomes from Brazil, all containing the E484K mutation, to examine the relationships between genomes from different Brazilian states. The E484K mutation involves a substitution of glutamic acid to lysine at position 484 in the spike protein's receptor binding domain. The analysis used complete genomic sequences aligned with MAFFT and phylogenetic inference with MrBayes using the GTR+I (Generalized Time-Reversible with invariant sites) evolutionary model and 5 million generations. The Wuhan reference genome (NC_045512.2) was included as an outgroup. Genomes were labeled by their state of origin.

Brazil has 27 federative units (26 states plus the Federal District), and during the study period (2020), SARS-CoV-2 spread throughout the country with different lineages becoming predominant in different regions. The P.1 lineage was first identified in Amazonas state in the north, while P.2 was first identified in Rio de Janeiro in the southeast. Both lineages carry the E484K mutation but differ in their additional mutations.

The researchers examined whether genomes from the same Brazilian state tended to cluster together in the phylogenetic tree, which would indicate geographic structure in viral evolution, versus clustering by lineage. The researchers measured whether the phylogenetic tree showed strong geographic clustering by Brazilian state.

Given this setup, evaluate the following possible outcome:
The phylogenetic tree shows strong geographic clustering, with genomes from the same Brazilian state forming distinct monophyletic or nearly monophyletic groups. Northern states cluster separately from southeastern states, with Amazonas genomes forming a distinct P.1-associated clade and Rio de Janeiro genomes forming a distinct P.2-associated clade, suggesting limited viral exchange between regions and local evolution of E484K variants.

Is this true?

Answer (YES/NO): NO